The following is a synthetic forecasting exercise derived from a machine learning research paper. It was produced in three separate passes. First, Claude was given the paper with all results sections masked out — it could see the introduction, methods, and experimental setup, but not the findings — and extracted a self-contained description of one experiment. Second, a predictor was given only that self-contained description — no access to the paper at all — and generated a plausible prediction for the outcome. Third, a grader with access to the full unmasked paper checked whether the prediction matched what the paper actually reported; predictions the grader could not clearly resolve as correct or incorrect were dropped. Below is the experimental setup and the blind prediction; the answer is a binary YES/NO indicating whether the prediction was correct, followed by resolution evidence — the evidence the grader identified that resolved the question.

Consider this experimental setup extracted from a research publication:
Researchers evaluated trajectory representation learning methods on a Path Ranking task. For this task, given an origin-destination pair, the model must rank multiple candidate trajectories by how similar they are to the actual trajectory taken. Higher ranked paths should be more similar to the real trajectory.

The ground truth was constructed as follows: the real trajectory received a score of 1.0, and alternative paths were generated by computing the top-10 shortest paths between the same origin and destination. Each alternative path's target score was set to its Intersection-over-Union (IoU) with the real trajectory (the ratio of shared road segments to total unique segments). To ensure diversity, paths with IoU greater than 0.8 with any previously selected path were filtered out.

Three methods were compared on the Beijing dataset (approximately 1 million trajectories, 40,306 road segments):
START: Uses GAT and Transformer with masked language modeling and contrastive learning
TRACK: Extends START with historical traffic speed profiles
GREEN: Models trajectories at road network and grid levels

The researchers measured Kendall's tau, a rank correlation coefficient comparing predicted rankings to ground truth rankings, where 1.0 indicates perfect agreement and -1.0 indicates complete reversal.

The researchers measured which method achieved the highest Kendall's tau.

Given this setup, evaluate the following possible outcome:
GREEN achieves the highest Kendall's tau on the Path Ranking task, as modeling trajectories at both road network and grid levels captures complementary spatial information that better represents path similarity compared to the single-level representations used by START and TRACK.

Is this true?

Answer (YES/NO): NO